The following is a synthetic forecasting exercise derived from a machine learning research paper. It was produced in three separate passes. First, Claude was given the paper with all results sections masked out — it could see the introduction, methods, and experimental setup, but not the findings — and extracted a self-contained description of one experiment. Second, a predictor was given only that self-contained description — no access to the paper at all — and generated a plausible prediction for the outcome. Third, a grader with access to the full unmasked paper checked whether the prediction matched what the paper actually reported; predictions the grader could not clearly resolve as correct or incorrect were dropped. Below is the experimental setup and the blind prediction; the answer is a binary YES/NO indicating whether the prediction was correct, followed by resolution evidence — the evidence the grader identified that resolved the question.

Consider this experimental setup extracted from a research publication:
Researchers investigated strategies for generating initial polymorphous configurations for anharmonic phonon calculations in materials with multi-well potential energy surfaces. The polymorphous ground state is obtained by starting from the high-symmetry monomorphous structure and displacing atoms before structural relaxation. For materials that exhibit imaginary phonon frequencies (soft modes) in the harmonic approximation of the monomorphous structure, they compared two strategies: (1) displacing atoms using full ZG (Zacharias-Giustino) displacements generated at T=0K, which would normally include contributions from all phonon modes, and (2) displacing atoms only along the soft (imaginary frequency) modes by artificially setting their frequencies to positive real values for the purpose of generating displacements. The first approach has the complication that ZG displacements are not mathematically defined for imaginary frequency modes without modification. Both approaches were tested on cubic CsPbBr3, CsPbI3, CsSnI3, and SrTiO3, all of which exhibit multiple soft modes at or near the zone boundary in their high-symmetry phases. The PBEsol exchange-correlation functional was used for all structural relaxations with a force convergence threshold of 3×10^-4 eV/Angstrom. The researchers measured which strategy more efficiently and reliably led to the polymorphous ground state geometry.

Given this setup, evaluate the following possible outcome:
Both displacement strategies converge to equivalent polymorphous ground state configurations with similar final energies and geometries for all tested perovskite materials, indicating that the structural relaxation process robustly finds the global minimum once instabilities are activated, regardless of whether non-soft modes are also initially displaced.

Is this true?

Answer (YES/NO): NO